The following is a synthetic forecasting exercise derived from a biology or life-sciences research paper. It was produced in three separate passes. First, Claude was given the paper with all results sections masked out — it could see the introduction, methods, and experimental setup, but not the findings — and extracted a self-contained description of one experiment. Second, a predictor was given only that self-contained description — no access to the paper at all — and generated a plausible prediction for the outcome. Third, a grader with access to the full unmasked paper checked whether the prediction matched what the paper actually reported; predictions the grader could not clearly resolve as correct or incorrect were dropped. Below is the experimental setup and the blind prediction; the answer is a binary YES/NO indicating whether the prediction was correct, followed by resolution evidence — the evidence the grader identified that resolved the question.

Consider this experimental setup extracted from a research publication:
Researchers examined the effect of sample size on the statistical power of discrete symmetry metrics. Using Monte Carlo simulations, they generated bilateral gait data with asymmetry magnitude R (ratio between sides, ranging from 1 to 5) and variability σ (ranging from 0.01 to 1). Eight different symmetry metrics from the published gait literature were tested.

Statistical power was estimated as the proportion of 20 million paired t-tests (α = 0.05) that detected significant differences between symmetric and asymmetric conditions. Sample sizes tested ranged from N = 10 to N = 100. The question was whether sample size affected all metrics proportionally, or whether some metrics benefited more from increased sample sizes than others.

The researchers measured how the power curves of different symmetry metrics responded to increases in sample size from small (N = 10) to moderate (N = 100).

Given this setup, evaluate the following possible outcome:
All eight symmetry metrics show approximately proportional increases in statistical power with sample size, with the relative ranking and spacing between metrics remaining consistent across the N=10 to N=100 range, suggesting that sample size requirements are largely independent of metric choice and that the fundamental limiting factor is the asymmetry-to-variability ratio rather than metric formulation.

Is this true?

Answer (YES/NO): NO